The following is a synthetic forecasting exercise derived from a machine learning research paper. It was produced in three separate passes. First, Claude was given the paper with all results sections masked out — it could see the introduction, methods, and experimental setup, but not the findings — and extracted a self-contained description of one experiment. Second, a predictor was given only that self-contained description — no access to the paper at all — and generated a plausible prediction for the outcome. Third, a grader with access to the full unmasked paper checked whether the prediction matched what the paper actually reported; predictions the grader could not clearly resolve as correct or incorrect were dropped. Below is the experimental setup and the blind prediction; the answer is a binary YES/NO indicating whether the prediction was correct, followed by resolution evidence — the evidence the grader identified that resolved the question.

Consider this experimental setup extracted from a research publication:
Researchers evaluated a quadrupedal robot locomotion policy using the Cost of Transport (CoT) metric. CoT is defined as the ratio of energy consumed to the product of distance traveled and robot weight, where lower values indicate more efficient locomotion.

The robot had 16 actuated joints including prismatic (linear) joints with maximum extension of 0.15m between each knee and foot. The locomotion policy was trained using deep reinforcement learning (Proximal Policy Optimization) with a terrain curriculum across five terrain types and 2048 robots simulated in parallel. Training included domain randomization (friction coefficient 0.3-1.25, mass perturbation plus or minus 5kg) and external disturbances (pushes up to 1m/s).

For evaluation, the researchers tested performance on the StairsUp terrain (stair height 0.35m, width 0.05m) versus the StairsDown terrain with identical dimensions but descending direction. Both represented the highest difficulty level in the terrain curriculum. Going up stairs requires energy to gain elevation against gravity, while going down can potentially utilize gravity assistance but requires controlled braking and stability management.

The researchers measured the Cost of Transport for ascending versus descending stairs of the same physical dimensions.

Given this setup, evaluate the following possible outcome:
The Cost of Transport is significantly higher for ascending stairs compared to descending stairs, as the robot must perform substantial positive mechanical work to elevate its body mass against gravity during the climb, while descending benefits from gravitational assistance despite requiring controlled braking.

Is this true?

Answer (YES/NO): YES